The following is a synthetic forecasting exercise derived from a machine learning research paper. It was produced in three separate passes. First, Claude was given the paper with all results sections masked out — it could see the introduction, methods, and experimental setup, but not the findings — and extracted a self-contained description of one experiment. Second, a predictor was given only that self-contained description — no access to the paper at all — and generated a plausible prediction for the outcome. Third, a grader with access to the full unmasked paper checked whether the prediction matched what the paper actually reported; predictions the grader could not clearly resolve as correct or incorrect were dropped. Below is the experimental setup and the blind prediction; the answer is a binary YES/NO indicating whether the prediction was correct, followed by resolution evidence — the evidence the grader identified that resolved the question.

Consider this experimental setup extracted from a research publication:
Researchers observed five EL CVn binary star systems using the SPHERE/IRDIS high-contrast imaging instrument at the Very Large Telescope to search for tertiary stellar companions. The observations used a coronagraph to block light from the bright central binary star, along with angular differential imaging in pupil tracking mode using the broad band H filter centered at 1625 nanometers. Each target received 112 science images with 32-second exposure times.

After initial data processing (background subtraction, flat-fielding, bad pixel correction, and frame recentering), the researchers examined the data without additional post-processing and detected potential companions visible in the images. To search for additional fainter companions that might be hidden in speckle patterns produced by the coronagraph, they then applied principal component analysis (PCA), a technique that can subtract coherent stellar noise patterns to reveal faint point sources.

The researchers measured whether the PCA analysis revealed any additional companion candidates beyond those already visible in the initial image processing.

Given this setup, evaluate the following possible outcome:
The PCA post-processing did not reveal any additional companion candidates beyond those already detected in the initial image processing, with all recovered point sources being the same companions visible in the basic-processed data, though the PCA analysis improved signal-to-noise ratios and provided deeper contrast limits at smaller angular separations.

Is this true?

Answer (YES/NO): NO